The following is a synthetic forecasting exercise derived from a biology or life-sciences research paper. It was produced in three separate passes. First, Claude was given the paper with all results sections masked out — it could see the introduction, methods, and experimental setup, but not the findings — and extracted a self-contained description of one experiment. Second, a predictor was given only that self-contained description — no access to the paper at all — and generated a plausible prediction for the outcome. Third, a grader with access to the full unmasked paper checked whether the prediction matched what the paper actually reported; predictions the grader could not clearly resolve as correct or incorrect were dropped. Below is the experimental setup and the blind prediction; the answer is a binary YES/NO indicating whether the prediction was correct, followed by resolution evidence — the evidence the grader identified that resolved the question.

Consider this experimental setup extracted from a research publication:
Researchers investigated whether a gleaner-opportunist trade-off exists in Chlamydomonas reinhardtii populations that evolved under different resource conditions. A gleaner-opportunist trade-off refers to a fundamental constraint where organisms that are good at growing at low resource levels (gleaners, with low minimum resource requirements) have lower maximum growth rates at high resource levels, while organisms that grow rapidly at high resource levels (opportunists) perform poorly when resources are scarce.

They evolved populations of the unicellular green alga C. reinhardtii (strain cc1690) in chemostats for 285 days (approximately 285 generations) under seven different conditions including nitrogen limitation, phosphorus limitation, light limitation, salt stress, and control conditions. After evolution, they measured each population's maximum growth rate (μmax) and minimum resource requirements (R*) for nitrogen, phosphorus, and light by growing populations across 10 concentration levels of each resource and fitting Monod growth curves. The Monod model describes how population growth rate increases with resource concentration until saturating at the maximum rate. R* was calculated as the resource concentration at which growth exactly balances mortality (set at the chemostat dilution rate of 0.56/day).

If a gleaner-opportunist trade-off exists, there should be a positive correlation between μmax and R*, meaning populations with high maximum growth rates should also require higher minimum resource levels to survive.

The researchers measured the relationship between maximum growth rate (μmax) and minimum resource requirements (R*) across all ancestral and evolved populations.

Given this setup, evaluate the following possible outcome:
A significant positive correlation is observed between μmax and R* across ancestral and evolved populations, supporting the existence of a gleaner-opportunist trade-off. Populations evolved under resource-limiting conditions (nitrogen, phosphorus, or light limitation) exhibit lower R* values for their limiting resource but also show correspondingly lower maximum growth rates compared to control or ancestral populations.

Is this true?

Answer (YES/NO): NO